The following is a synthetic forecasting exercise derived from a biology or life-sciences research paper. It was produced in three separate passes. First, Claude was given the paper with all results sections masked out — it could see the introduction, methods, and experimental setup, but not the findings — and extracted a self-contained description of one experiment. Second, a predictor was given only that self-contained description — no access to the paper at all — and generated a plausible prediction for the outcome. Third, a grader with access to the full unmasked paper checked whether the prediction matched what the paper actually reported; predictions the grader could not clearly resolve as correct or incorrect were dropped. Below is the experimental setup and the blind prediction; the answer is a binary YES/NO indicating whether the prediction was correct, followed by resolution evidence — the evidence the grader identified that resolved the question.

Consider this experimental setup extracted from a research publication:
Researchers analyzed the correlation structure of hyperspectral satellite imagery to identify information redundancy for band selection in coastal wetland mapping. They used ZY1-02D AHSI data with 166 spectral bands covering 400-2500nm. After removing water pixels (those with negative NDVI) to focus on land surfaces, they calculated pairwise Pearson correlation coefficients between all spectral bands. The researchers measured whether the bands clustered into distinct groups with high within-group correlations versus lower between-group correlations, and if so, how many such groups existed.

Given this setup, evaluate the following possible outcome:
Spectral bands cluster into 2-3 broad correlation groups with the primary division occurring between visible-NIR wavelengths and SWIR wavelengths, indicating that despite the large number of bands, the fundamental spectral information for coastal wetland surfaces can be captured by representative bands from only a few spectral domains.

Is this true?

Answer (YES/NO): NO